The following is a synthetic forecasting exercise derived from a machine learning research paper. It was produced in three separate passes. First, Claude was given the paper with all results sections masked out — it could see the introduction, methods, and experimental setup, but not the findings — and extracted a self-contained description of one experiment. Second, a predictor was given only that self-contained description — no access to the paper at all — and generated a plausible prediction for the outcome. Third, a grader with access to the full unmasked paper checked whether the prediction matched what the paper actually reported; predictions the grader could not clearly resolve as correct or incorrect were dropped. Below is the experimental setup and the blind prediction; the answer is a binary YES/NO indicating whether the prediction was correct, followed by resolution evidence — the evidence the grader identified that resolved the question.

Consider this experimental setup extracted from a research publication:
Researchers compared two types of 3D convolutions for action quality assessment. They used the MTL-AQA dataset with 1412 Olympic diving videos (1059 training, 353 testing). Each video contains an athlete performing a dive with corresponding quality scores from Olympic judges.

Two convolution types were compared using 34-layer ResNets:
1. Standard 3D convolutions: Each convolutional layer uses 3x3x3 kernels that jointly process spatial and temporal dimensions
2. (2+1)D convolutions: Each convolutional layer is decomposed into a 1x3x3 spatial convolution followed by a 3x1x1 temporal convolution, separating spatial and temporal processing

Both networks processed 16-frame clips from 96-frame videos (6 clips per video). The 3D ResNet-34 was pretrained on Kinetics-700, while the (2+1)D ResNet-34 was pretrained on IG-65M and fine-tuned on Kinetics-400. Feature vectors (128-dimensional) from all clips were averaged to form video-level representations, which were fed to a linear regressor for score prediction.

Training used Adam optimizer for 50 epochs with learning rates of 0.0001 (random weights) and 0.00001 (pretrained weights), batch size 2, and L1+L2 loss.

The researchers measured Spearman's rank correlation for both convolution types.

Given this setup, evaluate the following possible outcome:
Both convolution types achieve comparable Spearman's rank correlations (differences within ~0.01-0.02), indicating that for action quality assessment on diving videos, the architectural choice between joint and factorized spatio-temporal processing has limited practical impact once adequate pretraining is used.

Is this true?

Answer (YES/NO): YES